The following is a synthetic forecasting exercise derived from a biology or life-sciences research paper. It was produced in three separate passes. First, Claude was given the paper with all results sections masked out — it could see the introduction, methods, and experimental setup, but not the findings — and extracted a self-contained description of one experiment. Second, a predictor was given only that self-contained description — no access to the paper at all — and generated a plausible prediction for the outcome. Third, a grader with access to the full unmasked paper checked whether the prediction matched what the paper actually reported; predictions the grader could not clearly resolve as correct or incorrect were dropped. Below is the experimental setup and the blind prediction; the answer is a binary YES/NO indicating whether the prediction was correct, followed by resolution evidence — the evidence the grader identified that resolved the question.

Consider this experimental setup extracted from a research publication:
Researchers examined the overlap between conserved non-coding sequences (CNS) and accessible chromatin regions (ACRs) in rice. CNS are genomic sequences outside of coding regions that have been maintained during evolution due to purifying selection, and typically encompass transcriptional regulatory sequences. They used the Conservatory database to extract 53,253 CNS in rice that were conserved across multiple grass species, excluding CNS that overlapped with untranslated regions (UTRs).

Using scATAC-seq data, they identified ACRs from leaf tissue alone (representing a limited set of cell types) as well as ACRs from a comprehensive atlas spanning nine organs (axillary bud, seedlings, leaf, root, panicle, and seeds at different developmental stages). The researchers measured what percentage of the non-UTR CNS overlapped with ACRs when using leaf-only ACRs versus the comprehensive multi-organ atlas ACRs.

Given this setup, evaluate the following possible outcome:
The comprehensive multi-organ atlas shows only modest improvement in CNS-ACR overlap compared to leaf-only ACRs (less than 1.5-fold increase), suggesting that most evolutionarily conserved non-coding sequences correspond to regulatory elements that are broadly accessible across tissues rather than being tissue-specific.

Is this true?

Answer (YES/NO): NO